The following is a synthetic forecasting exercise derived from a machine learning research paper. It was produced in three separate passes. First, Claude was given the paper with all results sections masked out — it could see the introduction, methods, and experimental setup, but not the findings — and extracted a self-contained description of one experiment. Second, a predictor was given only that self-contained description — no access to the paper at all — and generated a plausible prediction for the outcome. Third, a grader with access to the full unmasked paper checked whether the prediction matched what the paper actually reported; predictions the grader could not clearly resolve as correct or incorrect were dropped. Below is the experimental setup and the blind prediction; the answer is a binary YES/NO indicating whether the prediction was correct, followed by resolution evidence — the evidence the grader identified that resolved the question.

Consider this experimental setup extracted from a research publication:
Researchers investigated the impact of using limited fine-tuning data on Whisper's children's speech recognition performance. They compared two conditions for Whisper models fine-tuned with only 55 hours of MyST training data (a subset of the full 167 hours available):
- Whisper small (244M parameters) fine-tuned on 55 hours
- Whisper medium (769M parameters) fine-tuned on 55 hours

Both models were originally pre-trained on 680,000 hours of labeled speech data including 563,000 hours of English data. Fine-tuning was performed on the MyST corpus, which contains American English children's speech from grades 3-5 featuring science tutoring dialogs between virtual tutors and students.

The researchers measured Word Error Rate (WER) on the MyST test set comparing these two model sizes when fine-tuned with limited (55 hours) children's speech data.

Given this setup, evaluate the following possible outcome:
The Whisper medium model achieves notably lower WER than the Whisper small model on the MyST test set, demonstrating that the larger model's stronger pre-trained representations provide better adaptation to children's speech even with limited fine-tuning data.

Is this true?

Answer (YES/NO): NO